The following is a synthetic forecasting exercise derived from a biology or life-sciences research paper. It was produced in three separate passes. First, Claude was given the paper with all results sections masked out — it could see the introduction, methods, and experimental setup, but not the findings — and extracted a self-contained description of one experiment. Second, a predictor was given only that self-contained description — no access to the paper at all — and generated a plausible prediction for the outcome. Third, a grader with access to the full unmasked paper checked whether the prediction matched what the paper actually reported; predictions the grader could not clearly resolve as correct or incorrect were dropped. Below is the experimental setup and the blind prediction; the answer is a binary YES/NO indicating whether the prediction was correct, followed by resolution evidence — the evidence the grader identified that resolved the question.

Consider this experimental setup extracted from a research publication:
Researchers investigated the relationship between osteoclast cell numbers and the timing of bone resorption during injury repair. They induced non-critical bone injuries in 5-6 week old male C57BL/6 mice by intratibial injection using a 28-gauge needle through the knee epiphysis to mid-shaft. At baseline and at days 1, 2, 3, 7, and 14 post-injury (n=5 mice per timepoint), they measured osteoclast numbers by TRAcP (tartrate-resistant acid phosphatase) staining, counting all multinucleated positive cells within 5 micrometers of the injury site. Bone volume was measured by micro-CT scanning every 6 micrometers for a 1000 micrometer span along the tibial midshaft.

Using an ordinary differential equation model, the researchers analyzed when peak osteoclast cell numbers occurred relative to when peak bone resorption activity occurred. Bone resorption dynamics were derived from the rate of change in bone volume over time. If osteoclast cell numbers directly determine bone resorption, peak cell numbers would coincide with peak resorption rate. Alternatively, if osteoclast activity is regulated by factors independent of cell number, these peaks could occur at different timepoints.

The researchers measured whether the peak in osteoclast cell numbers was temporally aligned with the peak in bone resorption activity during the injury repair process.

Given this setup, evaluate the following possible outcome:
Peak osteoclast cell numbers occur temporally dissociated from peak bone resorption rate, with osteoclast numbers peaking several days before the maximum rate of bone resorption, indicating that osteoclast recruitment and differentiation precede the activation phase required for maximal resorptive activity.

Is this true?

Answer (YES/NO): NO